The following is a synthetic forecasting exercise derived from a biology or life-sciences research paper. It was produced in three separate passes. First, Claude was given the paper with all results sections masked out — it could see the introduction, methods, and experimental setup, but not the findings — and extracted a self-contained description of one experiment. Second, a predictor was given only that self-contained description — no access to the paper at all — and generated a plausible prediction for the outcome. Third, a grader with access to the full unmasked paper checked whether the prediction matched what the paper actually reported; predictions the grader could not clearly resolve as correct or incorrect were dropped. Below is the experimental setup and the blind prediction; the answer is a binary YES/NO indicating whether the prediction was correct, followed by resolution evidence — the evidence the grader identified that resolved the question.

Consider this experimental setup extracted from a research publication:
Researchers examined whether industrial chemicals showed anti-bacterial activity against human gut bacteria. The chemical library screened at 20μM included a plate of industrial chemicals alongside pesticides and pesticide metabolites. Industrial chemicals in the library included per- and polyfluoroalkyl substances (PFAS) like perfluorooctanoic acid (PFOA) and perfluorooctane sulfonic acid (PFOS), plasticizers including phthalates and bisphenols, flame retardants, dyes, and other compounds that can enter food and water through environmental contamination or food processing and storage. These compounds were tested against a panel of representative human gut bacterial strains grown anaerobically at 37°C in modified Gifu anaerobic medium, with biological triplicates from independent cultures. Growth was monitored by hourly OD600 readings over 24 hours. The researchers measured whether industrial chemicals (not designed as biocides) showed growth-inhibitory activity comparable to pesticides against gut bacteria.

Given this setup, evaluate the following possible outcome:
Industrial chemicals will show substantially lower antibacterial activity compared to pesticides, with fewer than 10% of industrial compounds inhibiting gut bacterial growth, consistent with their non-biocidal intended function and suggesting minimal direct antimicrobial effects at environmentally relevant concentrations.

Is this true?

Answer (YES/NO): NO